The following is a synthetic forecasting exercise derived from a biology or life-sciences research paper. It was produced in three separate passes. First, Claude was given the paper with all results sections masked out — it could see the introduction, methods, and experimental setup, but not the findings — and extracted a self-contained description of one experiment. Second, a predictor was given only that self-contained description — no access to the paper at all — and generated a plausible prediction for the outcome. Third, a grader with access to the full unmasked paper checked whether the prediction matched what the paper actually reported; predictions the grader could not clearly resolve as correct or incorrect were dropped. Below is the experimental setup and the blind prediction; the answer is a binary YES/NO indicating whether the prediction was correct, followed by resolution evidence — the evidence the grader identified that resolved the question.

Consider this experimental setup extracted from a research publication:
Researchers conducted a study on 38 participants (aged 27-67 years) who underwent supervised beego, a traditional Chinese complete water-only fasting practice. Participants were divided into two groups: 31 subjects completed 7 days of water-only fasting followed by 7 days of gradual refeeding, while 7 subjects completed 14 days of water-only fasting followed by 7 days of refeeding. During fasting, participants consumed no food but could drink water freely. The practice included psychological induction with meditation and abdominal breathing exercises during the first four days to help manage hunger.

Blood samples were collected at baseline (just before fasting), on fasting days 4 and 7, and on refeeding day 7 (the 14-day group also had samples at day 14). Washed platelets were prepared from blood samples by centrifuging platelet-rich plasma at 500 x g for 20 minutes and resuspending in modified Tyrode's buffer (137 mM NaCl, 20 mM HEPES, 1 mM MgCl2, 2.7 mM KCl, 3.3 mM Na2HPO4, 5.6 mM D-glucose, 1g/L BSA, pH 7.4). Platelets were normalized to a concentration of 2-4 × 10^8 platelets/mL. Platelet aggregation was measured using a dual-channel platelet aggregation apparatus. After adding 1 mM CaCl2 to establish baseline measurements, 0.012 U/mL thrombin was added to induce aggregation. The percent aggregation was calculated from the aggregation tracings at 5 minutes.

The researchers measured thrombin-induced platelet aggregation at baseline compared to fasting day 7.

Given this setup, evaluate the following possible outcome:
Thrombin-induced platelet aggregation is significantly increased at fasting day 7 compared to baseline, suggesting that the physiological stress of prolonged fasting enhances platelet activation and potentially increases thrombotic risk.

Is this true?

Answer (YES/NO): NO